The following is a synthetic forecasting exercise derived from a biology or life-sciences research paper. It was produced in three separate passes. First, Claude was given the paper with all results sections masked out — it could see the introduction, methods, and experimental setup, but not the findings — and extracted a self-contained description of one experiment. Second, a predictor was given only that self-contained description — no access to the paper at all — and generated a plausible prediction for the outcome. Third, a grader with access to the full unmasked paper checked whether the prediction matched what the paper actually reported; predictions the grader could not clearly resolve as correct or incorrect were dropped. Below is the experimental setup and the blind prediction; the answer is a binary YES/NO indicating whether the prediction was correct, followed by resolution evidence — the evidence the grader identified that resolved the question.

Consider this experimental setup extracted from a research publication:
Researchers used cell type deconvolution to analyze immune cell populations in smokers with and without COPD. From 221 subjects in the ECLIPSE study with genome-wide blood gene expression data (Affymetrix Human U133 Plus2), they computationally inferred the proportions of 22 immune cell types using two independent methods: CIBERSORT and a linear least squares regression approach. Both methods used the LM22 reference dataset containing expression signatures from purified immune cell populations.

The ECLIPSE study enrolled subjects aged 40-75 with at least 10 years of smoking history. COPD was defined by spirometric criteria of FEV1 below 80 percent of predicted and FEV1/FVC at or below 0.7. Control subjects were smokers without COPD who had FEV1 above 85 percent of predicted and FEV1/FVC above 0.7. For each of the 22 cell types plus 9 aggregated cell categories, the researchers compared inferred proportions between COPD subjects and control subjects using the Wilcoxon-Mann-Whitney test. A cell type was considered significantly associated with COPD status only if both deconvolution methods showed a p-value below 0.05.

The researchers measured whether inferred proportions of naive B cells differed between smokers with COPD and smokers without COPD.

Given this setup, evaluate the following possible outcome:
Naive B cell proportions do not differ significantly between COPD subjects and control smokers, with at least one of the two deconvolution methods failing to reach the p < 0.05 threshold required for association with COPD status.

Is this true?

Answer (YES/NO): NO